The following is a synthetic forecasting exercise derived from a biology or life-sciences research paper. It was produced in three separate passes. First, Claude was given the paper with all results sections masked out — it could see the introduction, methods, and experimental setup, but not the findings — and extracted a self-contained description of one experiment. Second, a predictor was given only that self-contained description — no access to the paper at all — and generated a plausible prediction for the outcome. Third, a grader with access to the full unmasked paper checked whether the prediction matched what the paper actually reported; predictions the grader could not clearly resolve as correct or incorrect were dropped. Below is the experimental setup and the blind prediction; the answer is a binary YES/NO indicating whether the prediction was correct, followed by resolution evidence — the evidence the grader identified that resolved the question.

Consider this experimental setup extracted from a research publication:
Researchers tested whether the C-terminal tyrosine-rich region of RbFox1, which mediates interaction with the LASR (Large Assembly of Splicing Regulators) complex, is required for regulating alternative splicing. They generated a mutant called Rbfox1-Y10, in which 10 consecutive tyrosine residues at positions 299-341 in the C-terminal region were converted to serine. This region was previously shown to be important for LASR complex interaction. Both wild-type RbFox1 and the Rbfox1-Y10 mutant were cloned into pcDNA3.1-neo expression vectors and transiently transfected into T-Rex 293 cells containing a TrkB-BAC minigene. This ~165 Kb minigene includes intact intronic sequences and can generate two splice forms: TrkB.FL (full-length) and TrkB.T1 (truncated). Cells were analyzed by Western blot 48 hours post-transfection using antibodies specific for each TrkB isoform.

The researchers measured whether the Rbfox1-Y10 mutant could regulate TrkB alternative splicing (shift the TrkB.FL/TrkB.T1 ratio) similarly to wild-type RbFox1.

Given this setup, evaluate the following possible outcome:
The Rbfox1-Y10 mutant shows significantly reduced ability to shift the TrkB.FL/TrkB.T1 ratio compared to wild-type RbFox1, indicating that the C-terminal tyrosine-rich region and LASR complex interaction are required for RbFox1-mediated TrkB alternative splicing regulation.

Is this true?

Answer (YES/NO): NO